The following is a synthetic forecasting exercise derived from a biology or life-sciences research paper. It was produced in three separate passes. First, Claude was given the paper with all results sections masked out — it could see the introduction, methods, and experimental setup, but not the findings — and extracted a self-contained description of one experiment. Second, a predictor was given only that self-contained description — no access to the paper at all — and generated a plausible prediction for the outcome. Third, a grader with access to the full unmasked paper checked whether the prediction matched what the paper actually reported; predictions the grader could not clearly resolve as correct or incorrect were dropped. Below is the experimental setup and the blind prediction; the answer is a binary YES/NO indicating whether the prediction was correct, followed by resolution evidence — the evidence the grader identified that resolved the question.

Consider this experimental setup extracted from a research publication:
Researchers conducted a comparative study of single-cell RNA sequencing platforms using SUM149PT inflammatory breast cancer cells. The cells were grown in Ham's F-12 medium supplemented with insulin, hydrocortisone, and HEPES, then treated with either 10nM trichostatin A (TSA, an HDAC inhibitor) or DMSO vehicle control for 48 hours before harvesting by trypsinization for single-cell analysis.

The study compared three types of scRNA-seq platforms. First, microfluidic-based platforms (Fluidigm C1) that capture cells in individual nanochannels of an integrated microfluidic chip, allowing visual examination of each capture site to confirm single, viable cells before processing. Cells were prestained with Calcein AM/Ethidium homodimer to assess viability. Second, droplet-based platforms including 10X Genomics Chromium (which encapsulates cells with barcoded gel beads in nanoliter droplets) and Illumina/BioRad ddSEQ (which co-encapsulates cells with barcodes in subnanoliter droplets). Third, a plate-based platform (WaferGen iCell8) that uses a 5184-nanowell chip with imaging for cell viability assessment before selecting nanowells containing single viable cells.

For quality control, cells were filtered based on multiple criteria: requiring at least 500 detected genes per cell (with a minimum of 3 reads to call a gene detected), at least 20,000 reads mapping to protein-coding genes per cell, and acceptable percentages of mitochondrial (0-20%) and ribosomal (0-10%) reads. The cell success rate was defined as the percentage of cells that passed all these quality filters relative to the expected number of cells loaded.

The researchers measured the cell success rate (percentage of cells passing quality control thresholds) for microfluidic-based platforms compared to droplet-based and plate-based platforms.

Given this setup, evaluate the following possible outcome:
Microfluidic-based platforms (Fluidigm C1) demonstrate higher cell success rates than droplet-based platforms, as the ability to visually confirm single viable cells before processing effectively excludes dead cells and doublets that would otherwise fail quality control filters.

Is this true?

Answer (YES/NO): YES